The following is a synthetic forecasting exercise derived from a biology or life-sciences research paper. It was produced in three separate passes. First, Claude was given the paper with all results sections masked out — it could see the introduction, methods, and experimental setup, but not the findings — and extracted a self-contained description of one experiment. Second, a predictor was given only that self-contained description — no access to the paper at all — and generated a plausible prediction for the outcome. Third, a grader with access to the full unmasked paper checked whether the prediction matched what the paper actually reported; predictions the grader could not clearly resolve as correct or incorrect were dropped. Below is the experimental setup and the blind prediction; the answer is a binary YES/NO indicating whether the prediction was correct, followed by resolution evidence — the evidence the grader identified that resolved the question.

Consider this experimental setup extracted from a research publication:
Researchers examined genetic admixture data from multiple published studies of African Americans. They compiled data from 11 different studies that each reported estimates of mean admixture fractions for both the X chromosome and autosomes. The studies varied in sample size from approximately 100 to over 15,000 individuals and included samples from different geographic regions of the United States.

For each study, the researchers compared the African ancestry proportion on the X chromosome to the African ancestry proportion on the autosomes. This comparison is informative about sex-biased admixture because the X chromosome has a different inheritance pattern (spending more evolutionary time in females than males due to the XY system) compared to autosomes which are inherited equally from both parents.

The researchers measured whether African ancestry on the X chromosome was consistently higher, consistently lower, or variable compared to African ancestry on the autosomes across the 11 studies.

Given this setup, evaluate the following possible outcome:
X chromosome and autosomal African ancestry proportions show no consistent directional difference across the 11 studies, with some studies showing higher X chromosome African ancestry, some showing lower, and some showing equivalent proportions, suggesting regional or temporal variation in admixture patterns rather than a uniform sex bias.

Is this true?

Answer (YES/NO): NO